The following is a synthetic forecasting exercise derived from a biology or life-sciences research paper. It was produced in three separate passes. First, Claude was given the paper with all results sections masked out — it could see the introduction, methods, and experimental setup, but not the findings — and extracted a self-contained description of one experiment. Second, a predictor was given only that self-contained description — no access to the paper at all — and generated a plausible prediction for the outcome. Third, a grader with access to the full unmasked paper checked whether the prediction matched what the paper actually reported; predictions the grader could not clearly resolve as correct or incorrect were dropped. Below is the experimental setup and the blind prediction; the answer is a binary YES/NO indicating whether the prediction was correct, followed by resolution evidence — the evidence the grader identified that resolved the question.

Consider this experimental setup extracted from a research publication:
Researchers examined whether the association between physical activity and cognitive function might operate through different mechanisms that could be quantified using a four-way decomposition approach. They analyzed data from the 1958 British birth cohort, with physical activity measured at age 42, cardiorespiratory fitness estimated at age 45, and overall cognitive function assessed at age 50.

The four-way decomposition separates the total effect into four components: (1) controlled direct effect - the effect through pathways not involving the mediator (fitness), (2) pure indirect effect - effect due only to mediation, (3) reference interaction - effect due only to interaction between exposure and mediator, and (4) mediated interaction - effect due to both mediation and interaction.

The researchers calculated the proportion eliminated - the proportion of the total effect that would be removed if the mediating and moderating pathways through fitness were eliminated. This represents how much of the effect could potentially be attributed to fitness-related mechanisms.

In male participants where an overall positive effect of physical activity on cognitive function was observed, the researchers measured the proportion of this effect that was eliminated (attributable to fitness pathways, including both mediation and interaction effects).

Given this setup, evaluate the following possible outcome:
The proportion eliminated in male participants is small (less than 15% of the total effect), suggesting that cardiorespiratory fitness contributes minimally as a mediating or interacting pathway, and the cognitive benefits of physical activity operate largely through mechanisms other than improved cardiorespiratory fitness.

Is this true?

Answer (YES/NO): YES